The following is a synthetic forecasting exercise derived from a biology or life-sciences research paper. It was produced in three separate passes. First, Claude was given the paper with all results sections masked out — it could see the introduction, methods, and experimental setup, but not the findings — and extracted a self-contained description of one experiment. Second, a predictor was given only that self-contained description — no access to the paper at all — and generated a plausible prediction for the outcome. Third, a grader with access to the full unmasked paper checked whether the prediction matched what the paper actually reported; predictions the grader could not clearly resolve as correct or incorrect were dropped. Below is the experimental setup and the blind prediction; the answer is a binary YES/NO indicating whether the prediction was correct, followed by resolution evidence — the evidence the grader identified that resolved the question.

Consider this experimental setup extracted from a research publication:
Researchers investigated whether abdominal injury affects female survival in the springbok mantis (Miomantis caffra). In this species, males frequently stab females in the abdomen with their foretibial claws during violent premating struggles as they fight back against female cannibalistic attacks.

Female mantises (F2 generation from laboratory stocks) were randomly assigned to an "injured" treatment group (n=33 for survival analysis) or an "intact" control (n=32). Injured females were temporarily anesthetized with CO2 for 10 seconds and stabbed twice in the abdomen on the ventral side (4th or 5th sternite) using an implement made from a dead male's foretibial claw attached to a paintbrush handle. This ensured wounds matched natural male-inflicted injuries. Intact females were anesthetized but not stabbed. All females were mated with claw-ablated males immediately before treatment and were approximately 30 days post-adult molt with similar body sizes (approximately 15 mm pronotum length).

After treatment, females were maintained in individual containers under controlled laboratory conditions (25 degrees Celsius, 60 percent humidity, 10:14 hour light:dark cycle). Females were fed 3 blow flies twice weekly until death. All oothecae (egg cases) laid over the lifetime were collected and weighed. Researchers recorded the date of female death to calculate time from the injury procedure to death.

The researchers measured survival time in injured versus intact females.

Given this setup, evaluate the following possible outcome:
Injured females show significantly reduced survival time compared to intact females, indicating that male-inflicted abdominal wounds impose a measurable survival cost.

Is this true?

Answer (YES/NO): NO